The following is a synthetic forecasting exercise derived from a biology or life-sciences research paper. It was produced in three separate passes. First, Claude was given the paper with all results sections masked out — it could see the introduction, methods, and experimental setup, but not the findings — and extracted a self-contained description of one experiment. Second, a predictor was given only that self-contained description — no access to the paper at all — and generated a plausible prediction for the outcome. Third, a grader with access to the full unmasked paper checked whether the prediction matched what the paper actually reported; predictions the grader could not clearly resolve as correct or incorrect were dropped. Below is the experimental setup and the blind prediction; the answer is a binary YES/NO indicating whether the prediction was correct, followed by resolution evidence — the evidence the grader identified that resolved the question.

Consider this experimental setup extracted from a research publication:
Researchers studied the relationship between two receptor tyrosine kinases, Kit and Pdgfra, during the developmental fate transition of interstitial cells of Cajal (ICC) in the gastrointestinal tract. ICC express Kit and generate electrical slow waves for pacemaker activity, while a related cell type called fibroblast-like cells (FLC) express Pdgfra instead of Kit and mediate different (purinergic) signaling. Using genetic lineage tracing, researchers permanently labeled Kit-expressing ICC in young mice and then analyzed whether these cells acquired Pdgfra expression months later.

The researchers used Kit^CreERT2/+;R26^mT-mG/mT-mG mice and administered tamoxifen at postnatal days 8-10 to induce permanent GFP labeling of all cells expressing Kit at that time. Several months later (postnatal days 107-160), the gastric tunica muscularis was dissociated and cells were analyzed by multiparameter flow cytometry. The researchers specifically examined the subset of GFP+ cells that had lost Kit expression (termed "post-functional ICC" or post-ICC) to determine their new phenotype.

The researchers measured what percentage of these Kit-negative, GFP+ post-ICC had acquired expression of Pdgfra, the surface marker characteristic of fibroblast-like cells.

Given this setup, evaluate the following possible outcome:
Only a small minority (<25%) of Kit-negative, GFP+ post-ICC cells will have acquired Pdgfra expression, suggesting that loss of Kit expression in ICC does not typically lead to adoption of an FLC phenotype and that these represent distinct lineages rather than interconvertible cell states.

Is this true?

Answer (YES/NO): NO